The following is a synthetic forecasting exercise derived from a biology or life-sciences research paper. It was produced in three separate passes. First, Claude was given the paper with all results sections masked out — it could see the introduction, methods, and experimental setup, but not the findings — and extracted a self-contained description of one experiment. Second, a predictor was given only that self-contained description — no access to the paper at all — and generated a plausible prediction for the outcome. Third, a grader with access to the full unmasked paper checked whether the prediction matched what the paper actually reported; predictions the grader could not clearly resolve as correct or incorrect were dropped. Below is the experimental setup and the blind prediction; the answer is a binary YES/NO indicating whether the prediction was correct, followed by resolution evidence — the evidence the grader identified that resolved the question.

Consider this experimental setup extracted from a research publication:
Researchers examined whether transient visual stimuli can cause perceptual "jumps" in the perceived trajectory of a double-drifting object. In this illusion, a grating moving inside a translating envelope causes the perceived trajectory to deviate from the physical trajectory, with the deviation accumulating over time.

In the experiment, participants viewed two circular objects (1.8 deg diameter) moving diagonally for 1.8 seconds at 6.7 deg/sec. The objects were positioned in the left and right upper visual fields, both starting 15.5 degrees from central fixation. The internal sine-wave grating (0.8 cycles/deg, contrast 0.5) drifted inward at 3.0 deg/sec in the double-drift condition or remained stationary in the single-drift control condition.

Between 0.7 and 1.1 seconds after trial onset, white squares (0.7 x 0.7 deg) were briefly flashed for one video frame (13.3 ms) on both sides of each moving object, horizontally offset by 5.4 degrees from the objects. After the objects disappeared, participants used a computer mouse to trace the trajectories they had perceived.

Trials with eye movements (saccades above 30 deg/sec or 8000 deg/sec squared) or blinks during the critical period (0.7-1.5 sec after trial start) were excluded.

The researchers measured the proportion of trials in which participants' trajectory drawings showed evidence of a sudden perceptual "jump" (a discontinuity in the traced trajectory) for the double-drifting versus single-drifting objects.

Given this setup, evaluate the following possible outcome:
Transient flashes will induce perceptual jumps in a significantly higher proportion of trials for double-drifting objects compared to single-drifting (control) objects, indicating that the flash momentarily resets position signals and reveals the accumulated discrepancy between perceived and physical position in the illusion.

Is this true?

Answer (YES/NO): YES